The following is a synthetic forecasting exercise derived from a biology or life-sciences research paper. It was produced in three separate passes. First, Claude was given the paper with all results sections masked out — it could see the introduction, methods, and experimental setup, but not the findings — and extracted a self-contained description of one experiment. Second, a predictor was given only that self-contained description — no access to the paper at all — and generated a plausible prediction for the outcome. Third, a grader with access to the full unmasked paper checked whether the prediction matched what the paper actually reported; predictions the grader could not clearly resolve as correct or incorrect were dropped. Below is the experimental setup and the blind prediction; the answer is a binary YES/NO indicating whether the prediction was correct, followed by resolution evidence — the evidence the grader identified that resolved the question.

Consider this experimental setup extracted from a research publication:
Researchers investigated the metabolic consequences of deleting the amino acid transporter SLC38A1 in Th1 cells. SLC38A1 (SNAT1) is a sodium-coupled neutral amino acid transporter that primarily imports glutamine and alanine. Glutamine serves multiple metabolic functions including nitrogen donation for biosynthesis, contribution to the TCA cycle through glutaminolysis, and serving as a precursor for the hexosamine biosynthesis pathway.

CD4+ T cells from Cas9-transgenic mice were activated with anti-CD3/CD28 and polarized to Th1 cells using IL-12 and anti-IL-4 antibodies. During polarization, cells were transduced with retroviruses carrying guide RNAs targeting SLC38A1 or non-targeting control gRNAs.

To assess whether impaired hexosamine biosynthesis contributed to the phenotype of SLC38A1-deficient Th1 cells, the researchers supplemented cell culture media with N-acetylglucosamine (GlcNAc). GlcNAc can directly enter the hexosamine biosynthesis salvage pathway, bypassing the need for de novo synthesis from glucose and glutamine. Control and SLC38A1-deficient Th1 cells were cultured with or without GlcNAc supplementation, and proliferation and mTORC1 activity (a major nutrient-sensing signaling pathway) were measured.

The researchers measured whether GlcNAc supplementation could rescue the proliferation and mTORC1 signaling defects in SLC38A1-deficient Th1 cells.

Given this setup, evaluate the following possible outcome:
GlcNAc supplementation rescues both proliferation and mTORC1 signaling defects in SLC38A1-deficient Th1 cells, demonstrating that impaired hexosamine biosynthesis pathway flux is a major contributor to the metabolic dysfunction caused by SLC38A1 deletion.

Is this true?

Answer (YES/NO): YES